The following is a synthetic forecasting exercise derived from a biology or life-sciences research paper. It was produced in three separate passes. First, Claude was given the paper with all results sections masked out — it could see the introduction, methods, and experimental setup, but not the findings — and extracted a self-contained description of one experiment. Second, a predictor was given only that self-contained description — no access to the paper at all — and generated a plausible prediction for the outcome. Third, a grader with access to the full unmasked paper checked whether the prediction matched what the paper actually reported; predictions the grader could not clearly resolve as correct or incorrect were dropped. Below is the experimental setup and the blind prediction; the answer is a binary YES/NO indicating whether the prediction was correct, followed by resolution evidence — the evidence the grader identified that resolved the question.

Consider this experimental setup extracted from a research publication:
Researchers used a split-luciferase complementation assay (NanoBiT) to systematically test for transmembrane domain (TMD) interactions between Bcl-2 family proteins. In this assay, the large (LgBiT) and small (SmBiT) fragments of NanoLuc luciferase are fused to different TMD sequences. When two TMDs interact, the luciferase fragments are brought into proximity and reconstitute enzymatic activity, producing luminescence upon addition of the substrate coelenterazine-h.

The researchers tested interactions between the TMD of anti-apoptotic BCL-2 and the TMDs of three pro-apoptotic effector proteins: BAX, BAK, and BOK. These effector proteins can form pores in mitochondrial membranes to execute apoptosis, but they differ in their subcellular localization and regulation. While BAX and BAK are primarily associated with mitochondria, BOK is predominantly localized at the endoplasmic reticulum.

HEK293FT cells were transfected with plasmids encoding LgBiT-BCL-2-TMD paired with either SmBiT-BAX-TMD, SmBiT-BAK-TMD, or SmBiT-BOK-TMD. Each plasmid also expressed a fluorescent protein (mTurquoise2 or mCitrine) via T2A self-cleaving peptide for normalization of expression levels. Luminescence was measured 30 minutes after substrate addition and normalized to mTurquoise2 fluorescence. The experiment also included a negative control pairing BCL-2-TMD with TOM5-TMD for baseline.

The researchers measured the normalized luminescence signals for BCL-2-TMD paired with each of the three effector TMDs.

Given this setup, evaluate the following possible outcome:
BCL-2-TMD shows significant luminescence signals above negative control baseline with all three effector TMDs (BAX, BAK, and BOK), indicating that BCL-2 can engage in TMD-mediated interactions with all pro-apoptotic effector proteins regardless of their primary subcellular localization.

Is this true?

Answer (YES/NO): NO